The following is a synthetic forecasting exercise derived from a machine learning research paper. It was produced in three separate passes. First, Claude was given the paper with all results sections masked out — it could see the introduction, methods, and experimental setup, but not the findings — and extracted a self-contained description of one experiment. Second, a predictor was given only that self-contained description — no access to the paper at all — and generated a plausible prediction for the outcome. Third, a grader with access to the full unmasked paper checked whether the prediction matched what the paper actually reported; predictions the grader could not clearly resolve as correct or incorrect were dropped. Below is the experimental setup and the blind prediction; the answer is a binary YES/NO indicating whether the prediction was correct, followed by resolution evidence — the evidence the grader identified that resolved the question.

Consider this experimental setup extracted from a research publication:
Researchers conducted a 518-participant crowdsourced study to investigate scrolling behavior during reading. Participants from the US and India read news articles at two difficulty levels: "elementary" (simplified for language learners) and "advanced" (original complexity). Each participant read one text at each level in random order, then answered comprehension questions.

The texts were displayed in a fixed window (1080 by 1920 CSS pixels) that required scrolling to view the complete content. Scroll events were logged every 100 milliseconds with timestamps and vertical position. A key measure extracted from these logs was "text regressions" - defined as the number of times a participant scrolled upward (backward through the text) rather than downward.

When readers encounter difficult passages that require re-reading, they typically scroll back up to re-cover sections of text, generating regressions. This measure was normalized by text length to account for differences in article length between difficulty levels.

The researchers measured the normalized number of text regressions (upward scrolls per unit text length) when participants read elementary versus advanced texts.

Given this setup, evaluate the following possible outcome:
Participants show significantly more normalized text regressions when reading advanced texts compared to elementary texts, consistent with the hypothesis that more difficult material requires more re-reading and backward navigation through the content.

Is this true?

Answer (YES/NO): YES